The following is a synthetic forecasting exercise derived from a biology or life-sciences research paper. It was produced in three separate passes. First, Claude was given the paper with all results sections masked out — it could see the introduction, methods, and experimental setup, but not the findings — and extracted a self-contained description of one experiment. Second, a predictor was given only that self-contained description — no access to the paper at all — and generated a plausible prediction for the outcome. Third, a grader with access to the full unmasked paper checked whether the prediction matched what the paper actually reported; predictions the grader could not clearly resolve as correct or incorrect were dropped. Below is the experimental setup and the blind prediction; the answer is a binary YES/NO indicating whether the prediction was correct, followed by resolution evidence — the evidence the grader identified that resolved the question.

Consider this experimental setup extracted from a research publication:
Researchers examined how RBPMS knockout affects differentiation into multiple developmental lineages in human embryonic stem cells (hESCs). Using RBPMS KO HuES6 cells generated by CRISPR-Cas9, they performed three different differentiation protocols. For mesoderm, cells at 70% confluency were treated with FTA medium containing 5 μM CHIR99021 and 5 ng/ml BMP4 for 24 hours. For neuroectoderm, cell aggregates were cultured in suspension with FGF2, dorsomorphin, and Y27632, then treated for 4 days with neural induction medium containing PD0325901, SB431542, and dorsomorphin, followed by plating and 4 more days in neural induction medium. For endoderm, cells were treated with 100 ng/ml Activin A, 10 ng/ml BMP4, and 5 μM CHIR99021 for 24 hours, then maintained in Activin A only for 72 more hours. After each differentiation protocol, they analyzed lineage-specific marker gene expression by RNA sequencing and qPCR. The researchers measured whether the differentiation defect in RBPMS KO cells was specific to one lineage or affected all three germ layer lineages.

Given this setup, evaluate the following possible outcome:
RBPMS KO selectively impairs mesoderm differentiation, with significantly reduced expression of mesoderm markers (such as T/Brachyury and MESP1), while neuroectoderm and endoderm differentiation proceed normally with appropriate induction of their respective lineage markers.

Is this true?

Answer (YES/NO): YES